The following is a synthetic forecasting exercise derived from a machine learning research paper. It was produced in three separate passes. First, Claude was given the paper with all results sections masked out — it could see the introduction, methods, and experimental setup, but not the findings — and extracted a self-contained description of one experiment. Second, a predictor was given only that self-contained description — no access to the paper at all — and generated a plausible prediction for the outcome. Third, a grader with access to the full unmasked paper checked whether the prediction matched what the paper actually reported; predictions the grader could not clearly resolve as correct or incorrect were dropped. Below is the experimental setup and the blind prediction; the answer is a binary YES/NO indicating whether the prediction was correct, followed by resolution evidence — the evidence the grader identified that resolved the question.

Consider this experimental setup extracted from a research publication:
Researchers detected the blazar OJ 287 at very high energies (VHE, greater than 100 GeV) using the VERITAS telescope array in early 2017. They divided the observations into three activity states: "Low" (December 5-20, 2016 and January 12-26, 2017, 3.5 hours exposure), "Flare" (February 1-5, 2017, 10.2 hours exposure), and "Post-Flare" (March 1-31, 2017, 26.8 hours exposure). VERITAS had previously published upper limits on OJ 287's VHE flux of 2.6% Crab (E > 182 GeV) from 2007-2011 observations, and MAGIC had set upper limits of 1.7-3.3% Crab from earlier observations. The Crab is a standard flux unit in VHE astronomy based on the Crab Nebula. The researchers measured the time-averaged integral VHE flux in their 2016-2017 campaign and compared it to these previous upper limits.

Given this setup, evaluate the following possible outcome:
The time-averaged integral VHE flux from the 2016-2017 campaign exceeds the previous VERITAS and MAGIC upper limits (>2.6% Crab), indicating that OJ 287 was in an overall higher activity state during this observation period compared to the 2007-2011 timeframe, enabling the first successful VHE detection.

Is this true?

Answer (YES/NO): NO